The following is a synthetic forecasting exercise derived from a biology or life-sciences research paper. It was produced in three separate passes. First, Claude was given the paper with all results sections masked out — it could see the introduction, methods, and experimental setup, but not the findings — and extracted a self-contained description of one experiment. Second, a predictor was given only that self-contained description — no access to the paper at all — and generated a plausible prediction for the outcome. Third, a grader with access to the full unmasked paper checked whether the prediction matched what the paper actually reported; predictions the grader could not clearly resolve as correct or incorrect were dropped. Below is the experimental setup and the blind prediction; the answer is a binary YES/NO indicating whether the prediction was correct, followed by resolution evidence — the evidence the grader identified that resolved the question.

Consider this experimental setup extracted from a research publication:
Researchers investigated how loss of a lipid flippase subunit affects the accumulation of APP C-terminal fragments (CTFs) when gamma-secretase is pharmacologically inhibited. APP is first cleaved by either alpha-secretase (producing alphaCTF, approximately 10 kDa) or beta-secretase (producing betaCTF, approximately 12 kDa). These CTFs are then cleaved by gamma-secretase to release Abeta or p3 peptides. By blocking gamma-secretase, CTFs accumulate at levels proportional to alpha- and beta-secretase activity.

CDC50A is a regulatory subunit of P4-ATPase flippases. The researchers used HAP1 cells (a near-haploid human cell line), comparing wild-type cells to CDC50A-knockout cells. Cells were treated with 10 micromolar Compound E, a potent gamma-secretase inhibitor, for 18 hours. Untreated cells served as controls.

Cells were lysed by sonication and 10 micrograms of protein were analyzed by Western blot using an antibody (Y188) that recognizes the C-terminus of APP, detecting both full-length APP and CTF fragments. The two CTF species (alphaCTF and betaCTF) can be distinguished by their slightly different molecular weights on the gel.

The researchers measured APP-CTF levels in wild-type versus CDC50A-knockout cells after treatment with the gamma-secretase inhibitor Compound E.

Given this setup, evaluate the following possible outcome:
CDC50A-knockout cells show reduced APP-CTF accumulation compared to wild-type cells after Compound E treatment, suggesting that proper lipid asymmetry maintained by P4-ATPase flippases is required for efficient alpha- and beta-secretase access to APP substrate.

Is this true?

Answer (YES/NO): NO